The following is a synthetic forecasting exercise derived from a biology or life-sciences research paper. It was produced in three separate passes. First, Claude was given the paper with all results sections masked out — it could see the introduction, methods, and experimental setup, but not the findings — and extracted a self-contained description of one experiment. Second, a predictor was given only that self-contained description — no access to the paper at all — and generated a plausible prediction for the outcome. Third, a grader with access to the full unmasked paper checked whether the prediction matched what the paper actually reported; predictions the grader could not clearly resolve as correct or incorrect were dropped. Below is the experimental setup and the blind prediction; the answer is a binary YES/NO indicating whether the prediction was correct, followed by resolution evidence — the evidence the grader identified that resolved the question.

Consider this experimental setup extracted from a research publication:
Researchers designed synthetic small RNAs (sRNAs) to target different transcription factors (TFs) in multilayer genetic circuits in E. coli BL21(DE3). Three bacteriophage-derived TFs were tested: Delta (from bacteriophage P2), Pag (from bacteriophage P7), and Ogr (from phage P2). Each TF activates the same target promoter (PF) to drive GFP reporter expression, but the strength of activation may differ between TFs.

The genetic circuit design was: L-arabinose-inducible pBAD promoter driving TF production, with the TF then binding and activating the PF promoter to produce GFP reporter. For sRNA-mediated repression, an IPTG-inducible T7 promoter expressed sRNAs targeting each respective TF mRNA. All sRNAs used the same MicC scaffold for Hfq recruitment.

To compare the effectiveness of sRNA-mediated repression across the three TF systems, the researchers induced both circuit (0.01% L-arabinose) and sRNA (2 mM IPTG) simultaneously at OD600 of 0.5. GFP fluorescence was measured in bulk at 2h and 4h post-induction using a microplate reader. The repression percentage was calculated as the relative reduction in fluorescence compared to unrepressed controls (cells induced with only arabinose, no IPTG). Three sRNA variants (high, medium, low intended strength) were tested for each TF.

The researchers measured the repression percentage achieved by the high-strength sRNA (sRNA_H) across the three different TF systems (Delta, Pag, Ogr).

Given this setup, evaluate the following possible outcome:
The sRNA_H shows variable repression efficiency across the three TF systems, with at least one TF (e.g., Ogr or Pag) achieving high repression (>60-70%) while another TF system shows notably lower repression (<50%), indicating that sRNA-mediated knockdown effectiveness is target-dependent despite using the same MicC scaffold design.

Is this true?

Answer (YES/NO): NO